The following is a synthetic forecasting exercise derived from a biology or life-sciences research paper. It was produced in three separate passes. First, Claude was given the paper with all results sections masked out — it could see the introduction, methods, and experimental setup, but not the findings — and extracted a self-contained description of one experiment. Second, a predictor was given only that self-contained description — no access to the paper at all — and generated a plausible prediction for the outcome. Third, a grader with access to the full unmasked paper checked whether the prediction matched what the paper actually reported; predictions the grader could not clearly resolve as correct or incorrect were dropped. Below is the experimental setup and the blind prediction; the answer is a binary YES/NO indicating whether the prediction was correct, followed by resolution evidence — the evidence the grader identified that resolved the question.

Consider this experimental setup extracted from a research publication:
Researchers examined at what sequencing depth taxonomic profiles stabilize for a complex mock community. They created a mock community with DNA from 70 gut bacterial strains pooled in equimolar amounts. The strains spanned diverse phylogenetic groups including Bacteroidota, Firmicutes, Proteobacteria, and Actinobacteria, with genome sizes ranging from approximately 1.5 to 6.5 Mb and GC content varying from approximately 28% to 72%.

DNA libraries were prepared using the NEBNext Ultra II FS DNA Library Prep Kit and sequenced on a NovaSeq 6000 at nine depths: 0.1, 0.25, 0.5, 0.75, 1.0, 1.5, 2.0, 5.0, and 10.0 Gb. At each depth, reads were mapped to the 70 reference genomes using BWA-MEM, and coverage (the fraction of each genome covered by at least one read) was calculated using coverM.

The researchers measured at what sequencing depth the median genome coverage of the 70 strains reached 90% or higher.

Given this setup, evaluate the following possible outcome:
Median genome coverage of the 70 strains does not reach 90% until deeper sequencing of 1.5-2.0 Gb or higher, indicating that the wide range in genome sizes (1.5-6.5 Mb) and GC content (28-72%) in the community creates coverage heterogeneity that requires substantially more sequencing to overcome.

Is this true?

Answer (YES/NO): NO